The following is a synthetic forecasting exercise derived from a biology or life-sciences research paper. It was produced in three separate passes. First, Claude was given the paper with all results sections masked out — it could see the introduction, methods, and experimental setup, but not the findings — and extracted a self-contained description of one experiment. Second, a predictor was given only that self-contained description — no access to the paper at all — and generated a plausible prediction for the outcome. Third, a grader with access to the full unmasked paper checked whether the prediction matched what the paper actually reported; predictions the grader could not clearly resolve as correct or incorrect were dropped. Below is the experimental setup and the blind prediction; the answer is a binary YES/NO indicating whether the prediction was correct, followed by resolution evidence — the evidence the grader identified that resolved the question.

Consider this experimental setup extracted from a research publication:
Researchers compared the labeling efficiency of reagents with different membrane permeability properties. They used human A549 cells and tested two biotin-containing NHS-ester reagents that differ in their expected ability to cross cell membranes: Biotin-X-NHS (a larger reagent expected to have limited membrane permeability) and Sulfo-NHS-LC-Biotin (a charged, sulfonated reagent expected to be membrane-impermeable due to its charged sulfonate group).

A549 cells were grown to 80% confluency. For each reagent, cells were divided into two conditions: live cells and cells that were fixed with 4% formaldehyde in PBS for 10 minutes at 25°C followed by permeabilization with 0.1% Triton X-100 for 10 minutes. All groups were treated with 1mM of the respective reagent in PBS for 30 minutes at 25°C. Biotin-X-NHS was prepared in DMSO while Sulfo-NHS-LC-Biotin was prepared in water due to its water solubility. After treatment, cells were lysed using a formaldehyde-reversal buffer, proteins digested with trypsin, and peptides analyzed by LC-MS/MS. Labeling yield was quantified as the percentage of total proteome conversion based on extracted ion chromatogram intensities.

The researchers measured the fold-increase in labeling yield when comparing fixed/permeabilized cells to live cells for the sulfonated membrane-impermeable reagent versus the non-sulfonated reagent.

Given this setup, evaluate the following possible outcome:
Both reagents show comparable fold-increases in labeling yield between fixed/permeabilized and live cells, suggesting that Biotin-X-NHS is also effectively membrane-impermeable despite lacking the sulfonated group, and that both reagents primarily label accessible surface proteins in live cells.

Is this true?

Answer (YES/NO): NO